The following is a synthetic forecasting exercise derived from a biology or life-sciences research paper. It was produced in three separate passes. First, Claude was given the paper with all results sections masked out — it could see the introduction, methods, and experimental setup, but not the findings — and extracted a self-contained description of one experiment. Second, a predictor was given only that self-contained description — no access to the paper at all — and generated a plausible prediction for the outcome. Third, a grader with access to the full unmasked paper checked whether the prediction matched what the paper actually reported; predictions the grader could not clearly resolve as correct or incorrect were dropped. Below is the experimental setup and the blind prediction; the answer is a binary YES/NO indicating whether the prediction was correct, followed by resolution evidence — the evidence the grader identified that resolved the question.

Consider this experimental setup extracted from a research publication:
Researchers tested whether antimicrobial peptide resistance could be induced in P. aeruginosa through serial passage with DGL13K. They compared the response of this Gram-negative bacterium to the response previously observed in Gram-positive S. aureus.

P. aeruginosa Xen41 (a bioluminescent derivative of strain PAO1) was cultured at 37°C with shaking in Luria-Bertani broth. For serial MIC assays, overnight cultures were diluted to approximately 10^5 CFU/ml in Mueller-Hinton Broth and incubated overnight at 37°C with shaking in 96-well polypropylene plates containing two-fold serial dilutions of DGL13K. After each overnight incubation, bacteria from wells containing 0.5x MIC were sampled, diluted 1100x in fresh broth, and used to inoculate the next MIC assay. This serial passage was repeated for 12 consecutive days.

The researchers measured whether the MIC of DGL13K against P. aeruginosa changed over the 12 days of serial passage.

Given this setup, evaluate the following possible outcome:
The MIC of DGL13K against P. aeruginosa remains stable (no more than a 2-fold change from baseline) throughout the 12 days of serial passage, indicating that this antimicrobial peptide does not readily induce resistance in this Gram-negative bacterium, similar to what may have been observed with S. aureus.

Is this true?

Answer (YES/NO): YES